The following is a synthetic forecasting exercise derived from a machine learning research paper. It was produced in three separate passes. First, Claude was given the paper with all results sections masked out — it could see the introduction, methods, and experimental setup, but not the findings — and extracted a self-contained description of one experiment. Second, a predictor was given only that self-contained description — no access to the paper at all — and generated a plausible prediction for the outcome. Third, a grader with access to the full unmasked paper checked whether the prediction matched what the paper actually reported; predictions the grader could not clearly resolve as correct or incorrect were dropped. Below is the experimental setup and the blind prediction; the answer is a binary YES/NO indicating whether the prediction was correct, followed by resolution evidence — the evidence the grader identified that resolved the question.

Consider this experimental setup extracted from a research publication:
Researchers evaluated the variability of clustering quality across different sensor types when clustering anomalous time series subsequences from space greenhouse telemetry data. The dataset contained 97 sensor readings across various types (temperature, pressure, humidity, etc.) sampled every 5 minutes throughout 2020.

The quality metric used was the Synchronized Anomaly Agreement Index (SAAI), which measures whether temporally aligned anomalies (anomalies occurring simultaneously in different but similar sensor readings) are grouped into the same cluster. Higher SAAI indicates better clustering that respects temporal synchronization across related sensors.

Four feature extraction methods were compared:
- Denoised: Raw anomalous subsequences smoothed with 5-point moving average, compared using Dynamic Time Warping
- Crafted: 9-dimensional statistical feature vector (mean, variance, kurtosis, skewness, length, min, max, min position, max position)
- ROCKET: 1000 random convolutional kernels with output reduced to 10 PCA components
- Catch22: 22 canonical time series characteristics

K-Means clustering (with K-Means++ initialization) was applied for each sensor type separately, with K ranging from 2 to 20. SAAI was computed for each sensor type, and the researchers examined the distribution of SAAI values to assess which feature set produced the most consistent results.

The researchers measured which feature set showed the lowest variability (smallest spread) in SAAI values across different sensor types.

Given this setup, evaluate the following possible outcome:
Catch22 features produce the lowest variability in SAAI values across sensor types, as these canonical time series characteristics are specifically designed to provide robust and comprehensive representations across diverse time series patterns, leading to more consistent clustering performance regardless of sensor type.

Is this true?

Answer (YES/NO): NO